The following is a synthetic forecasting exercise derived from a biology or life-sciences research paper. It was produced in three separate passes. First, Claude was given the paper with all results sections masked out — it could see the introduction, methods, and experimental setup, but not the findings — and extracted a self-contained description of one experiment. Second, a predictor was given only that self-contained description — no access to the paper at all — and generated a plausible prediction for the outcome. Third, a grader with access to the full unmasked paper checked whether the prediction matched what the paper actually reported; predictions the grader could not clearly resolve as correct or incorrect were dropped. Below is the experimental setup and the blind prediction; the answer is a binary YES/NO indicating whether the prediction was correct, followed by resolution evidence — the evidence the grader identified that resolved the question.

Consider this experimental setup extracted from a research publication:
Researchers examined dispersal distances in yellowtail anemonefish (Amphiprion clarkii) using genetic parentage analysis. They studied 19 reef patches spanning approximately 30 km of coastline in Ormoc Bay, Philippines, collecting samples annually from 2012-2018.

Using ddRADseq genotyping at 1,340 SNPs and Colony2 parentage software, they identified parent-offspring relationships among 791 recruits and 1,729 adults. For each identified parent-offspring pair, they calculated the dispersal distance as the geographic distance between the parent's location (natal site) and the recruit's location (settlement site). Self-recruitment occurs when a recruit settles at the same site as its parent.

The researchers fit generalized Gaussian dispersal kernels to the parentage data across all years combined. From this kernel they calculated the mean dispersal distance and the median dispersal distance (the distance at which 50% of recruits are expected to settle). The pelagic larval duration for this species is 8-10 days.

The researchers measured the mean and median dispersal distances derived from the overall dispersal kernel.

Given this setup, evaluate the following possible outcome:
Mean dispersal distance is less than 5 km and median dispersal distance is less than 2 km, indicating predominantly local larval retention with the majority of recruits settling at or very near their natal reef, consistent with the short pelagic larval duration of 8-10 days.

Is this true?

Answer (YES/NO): NO